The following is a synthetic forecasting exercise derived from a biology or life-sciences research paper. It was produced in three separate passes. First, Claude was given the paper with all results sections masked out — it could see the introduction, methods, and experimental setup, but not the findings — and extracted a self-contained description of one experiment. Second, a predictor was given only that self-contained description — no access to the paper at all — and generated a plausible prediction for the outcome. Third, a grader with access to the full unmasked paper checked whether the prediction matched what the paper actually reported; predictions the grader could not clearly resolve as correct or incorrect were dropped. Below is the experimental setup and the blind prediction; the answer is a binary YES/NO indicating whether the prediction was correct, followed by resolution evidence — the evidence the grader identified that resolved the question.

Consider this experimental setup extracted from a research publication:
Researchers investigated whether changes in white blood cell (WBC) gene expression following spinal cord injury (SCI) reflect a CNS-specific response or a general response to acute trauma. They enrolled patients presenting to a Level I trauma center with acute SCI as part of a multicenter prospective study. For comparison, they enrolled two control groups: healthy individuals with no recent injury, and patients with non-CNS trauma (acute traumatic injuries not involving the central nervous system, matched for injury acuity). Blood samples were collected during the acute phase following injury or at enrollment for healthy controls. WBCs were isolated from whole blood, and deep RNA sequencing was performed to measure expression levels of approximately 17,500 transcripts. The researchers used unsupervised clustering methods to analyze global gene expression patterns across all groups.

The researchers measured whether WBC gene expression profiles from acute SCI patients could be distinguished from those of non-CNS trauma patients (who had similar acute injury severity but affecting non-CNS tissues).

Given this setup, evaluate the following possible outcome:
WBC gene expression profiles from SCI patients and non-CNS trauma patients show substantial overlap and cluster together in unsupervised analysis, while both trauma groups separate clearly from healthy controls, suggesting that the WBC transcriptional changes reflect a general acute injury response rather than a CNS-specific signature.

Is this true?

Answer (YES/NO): NO